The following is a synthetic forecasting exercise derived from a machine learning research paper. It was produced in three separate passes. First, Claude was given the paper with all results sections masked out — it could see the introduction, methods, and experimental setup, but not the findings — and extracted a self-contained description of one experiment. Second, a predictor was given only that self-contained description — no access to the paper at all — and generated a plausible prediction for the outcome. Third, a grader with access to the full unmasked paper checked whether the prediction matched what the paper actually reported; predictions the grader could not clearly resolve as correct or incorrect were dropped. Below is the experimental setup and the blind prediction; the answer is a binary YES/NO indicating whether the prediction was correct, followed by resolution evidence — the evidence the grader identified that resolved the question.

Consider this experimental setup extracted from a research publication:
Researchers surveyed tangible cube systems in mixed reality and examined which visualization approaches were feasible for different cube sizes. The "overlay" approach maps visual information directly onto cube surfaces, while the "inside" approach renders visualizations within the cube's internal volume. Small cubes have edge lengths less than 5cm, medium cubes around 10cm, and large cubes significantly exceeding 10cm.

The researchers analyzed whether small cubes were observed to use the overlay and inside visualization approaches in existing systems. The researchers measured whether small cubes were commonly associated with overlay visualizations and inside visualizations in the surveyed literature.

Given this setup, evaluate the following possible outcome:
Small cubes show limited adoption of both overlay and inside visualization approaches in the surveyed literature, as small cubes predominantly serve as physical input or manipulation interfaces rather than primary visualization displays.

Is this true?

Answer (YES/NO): YES